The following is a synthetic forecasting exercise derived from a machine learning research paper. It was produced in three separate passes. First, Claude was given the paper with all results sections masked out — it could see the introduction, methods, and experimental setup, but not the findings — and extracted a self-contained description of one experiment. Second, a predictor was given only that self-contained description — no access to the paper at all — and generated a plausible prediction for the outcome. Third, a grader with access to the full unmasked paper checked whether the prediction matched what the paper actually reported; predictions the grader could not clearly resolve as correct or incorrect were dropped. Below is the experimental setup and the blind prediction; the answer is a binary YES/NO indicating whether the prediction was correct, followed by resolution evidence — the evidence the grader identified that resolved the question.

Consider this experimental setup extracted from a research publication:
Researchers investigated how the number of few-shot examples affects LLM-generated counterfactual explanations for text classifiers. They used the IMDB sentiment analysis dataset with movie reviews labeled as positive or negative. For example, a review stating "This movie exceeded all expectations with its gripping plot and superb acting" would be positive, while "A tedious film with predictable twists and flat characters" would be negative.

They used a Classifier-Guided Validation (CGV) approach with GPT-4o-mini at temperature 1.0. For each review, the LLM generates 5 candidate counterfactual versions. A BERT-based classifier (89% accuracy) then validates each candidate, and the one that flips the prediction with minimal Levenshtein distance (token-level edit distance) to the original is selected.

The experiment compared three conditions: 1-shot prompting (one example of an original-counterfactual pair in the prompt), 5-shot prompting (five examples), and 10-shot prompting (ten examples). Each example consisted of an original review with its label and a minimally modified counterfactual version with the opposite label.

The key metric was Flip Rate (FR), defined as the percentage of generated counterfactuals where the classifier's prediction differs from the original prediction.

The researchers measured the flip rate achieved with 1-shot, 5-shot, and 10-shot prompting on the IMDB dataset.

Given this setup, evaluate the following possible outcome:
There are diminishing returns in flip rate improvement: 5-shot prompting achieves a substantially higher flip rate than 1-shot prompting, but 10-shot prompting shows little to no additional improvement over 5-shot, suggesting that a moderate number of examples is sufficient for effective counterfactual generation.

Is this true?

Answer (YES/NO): NO